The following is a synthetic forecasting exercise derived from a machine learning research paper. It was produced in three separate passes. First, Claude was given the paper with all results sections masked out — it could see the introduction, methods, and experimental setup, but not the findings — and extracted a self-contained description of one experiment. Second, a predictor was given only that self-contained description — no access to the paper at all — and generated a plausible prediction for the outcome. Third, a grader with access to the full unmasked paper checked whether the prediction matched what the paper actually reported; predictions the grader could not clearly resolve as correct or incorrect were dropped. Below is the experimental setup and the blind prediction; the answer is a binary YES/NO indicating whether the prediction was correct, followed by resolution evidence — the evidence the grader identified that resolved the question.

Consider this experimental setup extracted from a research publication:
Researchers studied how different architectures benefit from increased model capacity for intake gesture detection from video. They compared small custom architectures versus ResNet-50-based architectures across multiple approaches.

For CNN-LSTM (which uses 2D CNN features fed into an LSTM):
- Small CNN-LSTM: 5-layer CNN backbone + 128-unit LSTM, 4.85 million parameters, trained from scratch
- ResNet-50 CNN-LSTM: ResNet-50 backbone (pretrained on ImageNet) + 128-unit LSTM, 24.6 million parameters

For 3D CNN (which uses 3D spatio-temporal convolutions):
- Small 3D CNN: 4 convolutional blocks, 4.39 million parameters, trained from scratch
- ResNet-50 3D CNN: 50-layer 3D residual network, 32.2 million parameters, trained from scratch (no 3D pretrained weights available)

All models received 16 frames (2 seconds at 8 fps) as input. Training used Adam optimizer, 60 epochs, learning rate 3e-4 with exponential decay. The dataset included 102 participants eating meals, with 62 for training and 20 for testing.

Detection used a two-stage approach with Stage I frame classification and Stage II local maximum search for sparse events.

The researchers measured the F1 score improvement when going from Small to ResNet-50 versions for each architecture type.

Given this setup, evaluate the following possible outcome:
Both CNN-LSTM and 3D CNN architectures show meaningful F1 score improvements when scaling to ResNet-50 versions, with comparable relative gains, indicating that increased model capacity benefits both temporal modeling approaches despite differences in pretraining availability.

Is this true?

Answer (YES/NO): NO